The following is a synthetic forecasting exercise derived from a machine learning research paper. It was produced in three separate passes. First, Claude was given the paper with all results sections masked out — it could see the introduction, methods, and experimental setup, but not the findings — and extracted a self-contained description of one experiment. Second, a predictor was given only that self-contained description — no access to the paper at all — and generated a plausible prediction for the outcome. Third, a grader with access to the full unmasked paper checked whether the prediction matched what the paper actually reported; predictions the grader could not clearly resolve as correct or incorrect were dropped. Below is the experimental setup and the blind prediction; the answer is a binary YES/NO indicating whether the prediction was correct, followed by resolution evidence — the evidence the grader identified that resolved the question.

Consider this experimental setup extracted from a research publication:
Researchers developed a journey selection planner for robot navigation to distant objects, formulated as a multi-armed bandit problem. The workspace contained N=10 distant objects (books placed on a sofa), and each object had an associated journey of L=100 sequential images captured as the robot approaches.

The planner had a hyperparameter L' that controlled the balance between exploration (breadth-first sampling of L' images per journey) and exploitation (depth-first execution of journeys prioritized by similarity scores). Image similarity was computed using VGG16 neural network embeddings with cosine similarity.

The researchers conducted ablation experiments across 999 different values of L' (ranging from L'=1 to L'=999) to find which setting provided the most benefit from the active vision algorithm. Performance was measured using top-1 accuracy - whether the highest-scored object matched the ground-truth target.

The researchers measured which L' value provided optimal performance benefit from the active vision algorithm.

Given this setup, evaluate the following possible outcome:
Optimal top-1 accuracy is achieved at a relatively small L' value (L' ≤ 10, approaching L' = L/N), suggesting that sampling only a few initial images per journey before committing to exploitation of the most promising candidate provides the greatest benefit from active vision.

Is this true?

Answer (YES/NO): NO